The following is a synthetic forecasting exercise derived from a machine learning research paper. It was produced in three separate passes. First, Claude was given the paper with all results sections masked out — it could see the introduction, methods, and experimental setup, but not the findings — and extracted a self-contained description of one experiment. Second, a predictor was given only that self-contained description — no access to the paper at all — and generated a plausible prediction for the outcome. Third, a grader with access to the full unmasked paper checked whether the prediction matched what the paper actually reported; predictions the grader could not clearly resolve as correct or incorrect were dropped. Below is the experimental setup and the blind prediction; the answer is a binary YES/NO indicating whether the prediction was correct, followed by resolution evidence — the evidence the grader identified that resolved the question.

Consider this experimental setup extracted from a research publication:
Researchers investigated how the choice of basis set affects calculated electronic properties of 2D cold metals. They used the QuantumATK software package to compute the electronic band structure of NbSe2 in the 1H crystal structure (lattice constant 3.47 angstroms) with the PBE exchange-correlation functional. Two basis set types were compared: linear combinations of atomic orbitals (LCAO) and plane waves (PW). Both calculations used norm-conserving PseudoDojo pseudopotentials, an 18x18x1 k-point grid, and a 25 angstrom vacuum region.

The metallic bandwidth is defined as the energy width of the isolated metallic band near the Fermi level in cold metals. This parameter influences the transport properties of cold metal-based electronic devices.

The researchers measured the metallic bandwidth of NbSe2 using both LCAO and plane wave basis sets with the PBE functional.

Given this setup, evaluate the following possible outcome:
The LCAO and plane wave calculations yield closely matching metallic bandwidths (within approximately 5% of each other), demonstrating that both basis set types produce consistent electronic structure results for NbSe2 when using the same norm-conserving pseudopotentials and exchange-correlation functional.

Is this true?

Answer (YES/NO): YES